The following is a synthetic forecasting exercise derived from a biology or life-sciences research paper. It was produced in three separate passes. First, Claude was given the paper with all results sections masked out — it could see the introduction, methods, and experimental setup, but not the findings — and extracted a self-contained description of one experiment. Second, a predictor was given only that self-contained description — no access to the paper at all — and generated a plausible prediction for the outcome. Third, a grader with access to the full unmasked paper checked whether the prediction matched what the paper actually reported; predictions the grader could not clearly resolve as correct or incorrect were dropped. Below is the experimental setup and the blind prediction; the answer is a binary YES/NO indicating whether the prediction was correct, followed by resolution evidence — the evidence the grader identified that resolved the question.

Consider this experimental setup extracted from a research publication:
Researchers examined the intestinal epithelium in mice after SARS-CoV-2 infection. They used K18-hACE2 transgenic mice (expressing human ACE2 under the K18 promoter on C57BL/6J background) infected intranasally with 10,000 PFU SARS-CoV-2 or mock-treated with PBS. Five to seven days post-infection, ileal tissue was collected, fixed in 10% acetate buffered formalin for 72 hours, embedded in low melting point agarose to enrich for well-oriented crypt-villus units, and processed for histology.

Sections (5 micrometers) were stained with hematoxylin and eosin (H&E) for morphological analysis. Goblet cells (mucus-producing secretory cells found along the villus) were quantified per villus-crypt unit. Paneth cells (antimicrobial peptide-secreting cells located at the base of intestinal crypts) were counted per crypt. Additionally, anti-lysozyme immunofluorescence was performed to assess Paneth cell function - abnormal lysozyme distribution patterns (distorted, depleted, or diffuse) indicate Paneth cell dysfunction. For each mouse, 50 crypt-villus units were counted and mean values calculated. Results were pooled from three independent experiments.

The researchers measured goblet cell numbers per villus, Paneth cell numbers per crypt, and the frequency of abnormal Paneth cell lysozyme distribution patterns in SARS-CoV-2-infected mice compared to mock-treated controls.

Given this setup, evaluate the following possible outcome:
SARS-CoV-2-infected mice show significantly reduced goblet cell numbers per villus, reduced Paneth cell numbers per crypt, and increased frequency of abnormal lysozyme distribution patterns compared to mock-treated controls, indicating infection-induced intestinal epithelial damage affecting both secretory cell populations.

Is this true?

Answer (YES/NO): NO